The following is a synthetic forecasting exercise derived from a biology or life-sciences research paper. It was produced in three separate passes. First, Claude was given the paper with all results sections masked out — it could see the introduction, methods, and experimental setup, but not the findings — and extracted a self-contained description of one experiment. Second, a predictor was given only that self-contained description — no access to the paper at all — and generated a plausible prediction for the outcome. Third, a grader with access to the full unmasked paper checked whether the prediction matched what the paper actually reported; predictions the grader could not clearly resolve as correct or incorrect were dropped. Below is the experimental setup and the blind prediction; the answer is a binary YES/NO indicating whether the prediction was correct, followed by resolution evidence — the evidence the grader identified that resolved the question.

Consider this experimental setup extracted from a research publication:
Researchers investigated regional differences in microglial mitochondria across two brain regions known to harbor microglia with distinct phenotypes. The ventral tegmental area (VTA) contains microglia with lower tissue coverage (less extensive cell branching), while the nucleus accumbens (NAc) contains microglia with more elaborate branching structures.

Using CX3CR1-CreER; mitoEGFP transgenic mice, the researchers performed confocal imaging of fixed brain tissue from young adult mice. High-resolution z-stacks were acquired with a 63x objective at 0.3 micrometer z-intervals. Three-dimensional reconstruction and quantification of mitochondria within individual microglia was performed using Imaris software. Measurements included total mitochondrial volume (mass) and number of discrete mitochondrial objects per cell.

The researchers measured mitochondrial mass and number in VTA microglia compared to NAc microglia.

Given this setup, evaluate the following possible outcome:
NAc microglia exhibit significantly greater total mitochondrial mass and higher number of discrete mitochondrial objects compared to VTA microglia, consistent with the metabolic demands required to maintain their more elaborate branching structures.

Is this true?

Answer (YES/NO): NO